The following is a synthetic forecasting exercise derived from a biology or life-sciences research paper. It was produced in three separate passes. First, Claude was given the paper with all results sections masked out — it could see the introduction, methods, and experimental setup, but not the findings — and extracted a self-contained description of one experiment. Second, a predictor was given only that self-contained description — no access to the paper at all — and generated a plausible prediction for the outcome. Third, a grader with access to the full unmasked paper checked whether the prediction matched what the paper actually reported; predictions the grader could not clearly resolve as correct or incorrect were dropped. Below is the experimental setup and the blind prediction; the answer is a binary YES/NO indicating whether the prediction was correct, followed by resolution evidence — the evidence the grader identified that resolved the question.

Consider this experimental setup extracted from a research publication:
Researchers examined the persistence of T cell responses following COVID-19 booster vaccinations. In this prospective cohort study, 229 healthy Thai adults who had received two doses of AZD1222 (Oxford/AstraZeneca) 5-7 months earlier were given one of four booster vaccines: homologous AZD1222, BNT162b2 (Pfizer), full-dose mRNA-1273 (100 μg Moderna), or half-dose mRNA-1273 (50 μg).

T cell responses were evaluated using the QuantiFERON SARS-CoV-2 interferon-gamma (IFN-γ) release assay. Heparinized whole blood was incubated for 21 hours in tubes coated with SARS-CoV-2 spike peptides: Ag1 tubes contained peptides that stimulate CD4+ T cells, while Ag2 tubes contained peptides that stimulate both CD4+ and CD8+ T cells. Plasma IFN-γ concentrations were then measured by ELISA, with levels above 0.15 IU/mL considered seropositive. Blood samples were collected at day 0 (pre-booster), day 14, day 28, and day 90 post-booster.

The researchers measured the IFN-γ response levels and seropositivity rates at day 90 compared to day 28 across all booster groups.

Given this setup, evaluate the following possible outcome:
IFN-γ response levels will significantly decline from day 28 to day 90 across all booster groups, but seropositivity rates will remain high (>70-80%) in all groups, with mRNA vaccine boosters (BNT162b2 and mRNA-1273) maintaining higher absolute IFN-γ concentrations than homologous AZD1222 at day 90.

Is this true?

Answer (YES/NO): NO